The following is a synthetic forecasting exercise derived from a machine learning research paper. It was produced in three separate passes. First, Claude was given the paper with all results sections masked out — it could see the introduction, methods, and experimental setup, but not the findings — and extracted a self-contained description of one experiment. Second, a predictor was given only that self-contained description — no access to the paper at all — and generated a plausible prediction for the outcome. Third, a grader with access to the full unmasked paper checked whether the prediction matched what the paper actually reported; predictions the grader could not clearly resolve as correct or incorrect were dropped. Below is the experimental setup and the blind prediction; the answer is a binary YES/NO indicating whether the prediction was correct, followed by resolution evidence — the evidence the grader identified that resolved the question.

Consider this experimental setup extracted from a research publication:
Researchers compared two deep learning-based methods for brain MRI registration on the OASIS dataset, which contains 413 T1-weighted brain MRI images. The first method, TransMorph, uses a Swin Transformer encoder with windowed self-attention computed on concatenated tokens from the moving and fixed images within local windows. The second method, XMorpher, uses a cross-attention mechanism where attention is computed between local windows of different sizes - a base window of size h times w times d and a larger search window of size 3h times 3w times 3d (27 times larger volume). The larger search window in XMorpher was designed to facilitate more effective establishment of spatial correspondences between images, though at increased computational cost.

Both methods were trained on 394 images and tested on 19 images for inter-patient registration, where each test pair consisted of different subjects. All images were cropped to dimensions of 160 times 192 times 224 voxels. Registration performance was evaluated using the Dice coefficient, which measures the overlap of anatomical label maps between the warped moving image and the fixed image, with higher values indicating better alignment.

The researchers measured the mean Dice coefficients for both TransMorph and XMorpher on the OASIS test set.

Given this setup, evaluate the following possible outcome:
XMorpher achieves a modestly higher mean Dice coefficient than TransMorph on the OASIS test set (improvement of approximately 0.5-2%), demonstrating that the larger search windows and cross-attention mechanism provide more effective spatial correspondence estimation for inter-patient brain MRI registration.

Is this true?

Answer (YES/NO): NO